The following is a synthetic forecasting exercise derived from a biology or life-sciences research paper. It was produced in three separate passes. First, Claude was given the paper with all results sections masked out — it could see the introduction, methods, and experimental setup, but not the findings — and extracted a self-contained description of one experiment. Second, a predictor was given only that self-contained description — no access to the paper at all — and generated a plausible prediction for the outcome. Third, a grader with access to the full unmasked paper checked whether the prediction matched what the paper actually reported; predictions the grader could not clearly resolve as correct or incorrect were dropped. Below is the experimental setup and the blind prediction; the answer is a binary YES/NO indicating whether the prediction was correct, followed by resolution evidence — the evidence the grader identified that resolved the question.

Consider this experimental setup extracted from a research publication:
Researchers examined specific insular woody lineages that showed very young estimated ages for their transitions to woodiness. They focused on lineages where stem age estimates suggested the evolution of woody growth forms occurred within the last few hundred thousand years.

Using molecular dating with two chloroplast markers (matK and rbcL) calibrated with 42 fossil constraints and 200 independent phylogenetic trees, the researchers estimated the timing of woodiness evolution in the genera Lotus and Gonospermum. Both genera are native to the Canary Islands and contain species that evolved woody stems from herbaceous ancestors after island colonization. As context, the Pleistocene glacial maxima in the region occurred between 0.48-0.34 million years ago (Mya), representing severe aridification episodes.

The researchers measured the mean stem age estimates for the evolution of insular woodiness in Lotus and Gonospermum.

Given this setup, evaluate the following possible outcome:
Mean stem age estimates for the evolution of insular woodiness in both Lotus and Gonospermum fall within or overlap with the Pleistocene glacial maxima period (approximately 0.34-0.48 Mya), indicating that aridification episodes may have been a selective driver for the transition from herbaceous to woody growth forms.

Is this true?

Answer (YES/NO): NO